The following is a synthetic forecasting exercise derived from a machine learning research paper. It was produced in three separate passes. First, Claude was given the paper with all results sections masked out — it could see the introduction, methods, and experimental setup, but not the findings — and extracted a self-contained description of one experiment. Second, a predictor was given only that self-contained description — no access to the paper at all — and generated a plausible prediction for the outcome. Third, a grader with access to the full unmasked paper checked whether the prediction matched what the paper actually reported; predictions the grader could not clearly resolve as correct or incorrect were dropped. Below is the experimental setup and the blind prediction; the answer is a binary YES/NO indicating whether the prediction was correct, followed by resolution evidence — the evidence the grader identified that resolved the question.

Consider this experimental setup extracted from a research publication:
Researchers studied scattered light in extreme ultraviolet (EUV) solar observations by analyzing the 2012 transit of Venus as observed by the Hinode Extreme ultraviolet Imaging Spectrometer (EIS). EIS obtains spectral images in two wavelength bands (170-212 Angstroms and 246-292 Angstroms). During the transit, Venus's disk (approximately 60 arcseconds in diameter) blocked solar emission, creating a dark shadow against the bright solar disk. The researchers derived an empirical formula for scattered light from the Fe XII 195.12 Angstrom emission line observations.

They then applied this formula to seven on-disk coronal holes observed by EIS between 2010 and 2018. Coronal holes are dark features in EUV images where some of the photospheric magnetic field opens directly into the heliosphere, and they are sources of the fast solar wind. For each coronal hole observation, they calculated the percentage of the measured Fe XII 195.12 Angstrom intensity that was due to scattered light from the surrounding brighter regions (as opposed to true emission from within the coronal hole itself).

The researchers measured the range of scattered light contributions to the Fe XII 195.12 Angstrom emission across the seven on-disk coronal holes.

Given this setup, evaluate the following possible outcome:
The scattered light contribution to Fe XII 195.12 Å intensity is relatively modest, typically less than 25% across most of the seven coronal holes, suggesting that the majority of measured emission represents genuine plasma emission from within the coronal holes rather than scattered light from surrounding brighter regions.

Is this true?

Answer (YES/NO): NO